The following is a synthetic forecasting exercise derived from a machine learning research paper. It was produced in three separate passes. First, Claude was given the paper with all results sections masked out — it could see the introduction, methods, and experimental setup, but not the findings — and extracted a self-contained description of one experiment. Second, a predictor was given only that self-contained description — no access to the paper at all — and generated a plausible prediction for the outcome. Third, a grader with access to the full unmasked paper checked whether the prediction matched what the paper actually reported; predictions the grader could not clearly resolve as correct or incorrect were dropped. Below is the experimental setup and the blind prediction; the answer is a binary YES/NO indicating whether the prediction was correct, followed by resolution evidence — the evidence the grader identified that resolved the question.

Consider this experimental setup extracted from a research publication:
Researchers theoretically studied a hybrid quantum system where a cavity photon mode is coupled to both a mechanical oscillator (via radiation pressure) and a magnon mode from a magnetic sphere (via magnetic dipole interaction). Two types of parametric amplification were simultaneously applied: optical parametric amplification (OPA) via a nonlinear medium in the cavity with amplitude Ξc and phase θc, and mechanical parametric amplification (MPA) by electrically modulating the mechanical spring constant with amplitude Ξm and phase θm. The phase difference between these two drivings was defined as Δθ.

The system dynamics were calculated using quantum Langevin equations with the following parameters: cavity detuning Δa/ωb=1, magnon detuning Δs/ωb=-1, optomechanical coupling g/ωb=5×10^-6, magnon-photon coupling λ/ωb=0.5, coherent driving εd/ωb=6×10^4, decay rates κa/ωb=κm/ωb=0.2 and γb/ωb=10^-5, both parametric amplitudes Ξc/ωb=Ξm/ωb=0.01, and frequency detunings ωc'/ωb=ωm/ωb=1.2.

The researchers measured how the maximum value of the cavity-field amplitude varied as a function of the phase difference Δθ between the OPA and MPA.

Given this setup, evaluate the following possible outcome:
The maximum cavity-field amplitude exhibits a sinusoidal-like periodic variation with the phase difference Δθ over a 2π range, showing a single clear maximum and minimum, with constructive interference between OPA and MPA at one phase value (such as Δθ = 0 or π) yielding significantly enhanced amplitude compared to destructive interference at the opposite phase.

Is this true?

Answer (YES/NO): YES